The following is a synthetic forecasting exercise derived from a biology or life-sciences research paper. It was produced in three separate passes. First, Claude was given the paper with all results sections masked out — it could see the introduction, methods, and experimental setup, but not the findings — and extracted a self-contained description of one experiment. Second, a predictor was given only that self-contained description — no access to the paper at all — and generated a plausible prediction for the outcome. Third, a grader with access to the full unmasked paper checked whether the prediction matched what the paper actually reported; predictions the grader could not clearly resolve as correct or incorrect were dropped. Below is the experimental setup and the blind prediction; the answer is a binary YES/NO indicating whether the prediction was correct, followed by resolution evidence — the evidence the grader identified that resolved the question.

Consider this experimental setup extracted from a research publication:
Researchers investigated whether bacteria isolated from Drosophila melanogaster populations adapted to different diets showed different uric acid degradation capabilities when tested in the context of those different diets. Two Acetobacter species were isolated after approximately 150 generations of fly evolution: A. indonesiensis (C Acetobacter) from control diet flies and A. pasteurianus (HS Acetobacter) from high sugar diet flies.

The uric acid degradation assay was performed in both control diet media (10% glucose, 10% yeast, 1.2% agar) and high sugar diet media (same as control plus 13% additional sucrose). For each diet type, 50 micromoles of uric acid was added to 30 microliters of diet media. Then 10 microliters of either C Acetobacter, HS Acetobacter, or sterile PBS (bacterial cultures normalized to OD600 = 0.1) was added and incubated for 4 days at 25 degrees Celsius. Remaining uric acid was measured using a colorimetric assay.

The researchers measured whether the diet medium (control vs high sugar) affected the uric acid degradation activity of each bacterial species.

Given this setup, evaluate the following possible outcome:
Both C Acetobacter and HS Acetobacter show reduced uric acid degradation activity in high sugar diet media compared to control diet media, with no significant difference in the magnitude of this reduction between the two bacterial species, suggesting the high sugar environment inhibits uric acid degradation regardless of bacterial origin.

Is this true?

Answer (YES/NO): NO